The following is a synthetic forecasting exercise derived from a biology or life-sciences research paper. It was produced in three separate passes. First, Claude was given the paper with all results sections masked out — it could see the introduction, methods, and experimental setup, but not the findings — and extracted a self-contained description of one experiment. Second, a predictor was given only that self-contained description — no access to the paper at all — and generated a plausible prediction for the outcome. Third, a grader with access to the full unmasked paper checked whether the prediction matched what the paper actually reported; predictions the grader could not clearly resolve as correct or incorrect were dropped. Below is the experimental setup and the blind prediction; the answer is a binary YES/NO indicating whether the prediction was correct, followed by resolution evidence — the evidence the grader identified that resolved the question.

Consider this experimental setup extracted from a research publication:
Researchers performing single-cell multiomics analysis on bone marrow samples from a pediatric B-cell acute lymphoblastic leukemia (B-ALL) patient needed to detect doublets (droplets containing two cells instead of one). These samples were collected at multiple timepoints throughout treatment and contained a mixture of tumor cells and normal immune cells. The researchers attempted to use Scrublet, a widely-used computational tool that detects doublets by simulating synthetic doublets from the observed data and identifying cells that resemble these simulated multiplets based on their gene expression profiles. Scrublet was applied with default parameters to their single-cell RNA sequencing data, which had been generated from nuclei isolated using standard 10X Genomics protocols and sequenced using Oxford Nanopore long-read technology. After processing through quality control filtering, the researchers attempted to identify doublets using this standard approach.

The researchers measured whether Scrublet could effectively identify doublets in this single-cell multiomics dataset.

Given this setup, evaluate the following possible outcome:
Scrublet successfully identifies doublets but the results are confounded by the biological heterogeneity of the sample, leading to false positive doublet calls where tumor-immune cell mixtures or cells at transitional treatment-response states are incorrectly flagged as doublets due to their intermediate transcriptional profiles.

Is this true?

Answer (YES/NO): NO